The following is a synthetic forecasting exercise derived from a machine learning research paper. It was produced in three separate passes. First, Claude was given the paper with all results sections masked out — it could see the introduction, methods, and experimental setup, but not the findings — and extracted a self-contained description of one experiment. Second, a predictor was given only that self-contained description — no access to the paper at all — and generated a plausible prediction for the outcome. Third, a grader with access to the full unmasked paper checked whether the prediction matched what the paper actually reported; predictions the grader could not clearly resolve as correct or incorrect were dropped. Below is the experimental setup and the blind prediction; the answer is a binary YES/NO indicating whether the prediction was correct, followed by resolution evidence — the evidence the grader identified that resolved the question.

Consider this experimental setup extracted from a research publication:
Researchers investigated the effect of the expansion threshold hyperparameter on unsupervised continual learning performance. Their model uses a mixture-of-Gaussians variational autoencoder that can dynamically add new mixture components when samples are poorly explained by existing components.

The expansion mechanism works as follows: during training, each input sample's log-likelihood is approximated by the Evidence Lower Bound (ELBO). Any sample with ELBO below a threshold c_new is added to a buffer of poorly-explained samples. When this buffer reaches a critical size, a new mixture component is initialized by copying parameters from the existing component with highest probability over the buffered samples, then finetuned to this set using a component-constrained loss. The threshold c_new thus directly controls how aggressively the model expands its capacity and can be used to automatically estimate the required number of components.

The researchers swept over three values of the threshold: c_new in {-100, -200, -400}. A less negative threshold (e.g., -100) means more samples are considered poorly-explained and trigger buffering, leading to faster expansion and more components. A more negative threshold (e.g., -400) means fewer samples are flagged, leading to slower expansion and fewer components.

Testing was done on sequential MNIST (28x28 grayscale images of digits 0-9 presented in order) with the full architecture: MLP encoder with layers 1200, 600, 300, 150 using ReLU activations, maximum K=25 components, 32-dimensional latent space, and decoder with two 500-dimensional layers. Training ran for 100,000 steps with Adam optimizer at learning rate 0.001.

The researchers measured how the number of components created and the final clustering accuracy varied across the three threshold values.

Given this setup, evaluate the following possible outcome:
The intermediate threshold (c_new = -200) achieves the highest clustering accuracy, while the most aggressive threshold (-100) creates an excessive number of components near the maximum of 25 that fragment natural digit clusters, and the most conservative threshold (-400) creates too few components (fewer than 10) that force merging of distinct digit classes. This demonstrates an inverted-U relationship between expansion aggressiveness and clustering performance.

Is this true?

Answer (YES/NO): NO